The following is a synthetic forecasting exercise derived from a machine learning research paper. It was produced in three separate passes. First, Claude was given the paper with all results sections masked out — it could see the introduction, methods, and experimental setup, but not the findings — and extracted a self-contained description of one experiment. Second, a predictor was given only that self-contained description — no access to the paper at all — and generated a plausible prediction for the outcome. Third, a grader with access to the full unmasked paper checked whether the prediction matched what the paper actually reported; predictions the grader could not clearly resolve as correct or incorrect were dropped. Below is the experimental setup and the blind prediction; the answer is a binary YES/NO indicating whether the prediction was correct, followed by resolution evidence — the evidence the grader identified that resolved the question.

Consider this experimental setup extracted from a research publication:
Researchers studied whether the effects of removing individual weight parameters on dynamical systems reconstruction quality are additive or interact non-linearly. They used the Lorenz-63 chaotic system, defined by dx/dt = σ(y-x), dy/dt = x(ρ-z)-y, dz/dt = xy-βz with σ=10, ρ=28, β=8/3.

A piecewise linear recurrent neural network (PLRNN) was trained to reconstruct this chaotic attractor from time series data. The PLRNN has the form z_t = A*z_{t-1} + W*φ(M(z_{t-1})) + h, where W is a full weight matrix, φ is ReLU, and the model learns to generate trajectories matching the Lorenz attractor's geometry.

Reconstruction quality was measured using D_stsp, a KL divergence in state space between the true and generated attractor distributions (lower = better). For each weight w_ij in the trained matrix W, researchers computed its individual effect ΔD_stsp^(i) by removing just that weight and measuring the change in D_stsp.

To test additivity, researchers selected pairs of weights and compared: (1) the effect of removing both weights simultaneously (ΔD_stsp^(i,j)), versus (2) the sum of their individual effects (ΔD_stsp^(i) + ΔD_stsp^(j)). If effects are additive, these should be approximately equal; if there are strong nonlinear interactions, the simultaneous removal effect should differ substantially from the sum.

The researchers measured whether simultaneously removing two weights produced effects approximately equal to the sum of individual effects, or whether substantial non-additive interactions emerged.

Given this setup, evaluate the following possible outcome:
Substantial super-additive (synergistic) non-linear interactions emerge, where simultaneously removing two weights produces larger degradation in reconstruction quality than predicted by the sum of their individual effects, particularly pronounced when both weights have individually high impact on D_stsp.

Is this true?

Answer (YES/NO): NO